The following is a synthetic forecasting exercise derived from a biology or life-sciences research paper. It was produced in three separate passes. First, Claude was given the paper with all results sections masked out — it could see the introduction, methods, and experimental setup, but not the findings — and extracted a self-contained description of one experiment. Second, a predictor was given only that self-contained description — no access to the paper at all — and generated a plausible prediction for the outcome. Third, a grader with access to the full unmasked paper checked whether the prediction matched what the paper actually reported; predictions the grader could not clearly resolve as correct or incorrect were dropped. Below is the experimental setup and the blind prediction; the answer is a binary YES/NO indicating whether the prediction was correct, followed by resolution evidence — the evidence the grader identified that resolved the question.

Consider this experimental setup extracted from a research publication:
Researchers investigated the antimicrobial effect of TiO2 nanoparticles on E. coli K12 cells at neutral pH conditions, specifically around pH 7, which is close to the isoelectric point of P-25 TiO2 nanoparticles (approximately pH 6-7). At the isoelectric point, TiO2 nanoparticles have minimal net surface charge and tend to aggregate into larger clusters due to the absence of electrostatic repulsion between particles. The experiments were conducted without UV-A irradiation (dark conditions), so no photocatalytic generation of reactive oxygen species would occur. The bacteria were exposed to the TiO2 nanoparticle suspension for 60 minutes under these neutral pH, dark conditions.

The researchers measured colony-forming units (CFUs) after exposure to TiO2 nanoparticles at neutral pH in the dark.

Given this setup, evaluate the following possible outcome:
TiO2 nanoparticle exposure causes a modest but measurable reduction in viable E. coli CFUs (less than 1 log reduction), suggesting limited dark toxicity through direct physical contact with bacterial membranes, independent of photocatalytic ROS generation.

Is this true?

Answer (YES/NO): NO